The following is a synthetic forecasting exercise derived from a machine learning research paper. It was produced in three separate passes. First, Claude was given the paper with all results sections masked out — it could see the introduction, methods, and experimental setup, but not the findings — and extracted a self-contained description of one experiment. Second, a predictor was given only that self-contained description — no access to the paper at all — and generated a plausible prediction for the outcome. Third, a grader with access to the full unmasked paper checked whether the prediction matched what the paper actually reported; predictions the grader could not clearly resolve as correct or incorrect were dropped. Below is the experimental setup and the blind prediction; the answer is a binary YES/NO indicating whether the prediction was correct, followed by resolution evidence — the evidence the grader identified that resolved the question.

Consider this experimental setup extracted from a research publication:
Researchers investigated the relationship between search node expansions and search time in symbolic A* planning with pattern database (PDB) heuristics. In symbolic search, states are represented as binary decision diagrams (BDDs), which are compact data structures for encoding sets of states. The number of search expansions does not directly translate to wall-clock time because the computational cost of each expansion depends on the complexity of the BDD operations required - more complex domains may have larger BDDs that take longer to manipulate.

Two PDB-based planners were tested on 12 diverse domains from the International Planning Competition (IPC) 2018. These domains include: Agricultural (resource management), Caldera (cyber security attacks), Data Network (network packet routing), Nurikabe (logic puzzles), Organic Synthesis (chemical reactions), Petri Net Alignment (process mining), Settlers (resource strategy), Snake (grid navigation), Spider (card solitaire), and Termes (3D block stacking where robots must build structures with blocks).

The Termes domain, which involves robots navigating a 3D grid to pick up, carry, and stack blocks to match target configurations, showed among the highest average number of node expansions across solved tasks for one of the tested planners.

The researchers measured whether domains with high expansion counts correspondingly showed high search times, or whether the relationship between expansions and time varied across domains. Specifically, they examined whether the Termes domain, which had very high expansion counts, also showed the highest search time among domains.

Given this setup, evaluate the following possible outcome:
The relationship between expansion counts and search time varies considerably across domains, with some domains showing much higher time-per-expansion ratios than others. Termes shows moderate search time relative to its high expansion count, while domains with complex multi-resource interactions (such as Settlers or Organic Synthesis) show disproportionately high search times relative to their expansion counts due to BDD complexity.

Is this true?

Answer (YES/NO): NO